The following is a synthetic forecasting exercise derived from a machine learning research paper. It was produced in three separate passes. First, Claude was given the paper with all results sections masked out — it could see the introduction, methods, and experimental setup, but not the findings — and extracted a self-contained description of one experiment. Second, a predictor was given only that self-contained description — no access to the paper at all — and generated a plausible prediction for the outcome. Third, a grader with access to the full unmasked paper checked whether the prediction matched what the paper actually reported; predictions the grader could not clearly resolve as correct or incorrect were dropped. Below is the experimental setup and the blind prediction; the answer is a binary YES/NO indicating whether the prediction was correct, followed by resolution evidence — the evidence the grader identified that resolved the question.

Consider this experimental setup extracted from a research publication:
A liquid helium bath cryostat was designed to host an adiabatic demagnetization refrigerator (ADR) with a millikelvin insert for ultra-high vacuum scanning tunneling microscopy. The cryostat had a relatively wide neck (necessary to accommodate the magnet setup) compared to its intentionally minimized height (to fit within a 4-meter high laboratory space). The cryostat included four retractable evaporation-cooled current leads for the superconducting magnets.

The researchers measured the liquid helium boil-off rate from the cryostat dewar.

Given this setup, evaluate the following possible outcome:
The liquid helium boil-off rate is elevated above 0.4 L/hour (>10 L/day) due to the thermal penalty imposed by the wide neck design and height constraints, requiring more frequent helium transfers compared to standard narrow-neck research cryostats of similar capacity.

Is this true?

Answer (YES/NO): YES